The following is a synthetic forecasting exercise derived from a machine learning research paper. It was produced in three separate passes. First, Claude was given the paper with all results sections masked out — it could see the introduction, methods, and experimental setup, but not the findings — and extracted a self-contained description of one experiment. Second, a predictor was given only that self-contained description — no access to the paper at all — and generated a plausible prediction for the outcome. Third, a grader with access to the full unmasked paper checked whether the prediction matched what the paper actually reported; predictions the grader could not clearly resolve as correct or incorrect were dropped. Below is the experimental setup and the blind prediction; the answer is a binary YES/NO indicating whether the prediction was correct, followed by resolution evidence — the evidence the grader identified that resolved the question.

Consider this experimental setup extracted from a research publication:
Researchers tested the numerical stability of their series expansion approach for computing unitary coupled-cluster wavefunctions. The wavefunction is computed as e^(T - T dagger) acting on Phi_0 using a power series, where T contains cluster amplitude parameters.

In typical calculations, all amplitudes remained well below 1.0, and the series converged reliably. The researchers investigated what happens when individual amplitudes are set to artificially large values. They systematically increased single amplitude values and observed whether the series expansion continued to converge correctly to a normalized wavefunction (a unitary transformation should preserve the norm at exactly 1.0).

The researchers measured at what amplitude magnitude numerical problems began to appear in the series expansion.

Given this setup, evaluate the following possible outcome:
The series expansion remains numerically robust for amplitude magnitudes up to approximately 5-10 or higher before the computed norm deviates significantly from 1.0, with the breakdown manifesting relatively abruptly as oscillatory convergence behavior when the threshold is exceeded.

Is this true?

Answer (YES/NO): NO